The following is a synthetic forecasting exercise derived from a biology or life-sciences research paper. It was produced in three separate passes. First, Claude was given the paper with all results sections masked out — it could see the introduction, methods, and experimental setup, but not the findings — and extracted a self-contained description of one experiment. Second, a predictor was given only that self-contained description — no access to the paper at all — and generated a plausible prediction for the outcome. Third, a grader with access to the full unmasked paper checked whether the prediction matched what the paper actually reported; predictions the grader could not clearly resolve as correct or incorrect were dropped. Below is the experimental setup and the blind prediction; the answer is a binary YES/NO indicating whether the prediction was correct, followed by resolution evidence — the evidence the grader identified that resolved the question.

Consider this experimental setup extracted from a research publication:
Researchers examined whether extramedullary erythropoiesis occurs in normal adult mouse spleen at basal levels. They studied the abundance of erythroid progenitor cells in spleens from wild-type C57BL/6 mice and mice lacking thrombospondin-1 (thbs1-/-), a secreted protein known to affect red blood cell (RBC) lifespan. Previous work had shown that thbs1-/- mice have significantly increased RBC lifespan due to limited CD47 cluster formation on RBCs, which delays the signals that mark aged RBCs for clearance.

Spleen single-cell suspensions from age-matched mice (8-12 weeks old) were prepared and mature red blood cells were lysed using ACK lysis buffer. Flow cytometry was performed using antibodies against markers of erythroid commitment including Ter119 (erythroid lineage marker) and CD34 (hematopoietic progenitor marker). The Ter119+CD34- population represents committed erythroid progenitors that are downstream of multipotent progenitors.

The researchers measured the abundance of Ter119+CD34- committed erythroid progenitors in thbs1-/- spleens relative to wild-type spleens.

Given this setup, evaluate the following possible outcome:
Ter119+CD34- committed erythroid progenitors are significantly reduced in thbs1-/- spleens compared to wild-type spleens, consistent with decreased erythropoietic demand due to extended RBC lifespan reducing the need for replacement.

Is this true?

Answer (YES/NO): YES